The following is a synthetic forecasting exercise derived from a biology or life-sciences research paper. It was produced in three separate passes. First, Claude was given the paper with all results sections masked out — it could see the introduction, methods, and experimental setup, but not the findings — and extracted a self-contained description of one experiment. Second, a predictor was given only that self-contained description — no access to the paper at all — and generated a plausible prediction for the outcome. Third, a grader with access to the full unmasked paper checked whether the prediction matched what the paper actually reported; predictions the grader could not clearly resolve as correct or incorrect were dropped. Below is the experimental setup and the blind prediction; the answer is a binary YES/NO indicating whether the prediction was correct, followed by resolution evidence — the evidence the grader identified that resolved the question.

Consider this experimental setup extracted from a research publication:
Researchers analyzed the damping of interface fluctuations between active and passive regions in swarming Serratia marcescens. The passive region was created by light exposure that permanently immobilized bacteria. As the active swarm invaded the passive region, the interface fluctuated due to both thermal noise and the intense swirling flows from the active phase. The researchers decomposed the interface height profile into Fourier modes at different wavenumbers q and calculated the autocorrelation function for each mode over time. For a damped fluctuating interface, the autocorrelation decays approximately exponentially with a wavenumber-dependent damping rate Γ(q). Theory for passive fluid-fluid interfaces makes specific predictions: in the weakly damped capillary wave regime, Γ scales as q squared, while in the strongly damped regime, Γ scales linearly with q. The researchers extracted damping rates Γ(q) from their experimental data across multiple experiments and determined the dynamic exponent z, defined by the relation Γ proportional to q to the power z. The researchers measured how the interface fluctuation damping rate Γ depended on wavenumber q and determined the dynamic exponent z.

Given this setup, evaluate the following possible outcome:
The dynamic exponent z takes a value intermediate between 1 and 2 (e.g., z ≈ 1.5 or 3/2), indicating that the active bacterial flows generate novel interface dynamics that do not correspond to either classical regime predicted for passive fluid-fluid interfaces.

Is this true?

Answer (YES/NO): NO